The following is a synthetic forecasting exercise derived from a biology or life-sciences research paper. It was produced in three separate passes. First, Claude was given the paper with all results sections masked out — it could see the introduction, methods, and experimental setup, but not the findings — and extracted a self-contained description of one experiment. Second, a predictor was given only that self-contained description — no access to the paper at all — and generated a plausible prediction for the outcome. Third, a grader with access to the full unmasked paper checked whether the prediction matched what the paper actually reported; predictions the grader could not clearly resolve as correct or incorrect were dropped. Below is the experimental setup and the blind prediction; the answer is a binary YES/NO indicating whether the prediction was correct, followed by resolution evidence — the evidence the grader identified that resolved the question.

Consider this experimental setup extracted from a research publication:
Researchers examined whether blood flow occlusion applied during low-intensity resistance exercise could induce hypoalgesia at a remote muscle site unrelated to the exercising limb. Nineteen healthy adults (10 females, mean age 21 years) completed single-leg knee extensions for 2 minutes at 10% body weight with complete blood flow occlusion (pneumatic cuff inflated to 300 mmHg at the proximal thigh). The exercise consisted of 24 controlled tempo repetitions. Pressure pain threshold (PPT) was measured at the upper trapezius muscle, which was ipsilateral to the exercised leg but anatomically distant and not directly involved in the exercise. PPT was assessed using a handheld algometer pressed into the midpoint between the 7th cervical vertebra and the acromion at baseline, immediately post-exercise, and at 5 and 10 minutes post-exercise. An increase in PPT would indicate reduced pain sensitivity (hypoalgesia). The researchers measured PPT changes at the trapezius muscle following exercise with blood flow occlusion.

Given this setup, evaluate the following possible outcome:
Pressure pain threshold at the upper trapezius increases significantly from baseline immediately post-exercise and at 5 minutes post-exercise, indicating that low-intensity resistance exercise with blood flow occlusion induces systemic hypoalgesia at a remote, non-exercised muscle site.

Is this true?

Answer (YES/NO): NO